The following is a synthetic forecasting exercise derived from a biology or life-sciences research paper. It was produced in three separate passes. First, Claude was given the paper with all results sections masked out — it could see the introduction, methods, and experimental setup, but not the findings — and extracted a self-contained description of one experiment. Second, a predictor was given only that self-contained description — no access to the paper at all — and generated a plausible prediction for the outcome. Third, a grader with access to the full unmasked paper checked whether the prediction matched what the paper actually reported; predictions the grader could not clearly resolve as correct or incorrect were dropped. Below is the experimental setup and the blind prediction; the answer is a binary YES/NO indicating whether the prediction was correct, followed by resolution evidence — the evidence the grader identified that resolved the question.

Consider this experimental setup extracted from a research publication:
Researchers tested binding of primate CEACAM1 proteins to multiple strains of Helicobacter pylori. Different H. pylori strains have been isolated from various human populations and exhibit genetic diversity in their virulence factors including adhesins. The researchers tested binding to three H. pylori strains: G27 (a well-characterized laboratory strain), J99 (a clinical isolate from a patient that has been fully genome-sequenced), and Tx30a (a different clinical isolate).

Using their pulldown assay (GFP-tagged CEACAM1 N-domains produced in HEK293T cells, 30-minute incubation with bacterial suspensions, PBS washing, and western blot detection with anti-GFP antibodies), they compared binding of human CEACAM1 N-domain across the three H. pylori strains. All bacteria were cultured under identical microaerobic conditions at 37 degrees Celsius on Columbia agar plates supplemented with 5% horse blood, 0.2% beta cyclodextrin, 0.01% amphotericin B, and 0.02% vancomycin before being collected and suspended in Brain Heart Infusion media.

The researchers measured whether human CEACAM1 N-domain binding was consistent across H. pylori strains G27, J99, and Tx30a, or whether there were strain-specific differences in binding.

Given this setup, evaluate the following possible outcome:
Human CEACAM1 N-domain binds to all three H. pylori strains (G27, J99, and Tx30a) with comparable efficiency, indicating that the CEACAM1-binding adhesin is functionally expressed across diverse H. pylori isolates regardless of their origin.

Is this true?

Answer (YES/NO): YES